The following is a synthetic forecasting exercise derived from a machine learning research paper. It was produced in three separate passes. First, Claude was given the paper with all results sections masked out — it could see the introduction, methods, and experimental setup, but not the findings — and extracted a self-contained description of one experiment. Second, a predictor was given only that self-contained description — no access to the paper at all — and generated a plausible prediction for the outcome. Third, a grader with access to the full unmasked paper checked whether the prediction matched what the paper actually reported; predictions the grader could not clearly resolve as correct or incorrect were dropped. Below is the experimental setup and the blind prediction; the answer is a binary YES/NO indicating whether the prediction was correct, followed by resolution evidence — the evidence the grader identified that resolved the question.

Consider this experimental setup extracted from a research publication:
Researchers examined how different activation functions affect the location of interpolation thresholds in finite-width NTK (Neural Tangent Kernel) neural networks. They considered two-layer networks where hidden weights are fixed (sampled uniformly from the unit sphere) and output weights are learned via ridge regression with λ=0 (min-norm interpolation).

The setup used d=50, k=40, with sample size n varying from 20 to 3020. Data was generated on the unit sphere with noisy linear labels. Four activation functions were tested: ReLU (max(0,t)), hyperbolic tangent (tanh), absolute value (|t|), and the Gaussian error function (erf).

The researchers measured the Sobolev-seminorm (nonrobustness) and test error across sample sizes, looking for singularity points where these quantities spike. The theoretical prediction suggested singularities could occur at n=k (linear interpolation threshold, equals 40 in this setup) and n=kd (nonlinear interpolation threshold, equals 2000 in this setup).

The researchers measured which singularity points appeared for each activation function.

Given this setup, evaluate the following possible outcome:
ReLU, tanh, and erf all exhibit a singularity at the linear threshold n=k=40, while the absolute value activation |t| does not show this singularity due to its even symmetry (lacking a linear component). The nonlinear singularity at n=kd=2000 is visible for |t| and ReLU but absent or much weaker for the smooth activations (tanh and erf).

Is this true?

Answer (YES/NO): NO